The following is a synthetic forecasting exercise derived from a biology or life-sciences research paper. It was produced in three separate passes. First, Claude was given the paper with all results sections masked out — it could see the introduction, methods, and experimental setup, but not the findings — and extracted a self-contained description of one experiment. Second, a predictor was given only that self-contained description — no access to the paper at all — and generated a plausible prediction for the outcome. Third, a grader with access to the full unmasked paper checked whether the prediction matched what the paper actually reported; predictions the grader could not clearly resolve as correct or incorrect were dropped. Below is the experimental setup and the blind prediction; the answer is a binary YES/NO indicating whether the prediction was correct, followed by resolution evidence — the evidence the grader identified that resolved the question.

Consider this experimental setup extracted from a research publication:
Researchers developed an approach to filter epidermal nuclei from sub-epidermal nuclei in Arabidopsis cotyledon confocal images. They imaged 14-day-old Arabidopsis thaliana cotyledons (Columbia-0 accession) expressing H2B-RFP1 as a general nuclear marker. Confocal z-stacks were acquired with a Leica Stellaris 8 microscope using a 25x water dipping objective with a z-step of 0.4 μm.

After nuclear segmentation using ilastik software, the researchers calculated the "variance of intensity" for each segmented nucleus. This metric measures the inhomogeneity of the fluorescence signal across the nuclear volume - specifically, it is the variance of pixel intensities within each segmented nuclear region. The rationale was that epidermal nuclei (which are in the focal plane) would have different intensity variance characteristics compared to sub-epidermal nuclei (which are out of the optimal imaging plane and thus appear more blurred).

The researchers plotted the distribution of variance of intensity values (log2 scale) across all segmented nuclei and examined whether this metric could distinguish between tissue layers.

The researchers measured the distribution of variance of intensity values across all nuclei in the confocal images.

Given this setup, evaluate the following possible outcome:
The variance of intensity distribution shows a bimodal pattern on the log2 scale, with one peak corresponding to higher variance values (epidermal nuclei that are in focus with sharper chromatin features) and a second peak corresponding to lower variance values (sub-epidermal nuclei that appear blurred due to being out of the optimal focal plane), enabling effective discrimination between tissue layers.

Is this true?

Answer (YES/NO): YES